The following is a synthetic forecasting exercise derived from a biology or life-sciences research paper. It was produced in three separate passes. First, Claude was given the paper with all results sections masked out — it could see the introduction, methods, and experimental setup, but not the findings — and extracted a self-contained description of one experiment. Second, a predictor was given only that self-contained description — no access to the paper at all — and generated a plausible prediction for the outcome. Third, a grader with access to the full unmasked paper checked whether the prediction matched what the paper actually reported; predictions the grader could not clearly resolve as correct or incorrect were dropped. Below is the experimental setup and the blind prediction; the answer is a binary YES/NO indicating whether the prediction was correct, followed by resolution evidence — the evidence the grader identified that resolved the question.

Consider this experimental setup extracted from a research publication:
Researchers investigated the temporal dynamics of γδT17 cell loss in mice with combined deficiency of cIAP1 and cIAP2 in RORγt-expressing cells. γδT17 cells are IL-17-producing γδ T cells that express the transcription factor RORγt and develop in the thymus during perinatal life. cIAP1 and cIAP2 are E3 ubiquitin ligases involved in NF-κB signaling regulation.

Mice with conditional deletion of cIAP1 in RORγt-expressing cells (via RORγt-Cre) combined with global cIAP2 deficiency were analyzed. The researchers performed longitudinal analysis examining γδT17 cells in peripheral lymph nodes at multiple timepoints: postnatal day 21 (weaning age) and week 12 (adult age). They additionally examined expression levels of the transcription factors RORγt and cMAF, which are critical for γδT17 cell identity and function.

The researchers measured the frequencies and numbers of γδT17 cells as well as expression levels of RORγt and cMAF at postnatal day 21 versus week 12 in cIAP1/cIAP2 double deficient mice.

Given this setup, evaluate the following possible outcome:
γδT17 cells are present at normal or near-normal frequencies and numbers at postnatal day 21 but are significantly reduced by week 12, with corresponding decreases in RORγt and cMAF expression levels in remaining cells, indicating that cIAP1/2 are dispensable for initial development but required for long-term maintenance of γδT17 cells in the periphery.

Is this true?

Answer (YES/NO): NO